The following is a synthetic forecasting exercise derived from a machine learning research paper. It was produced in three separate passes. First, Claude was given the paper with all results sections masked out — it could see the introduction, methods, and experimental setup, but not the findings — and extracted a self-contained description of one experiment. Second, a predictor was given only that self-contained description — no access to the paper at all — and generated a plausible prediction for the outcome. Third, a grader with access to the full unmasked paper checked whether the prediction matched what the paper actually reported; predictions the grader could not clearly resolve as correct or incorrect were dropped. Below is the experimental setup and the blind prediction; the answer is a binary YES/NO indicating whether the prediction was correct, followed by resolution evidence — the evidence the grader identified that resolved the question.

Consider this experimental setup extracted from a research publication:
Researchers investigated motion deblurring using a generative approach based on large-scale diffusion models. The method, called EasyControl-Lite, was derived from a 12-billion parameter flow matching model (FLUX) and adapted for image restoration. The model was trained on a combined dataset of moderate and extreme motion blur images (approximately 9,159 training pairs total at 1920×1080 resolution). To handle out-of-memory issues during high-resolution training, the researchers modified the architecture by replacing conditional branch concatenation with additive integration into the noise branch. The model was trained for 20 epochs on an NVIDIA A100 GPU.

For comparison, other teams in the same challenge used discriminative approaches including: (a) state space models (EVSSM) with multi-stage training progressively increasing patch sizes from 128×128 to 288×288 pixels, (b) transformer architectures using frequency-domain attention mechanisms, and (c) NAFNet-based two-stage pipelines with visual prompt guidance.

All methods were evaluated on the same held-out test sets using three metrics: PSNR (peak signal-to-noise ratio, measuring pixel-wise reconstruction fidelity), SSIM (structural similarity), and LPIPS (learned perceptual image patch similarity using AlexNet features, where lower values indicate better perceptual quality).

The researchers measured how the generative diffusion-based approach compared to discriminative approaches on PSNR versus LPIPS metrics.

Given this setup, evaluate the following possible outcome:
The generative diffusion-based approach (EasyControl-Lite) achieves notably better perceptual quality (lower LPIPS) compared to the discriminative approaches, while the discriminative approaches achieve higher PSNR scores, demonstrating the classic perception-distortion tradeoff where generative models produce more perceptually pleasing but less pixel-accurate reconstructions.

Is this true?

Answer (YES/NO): NO